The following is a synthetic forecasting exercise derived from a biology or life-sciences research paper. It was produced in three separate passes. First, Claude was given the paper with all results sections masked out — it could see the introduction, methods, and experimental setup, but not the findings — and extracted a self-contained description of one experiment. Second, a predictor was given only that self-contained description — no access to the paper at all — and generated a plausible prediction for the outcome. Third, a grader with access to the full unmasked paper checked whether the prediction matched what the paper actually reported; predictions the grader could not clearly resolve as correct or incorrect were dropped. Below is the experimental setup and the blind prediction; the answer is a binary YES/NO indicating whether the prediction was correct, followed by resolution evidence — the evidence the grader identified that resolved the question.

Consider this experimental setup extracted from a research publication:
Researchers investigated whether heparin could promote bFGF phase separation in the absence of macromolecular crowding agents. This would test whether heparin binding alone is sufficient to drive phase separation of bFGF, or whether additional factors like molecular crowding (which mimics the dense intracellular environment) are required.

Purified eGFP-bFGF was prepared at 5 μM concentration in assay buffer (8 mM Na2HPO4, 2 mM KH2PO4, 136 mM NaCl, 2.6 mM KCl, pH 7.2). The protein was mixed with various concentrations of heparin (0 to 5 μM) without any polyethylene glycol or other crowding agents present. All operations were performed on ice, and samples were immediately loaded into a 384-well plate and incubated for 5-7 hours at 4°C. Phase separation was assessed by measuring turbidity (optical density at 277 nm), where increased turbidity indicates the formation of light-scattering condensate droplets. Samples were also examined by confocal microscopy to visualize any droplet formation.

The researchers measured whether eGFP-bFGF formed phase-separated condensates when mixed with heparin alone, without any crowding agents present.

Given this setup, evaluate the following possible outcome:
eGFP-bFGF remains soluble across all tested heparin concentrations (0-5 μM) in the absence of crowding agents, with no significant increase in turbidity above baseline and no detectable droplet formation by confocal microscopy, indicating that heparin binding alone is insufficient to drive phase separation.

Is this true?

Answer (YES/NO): NO